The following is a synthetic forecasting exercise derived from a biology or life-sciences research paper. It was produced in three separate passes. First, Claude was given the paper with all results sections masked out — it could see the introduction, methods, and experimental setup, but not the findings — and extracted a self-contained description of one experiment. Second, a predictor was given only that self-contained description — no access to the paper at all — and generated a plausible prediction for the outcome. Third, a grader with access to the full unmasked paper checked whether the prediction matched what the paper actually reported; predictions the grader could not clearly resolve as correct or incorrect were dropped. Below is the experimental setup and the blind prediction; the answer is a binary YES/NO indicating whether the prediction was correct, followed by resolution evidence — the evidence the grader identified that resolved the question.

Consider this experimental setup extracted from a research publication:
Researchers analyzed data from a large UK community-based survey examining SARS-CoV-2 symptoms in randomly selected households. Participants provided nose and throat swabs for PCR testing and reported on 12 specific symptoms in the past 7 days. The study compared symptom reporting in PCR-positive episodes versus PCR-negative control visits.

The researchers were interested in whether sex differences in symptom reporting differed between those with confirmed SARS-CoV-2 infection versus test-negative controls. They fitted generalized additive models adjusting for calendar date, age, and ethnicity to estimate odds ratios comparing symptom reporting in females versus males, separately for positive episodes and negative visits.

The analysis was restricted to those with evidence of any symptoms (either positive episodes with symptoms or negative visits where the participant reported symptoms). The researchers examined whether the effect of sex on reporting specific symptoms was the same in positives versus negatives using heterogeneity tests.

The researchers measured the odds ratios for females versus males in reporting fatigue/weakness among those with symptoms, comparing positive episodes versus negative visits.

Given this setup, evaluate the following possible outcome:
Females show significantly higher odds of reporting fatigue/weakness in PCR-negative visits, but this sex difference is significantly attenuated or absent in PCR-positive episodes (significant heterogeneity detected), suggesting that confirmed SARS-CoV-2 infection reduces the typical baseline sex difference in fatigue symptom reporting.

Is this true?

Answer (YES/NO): NO